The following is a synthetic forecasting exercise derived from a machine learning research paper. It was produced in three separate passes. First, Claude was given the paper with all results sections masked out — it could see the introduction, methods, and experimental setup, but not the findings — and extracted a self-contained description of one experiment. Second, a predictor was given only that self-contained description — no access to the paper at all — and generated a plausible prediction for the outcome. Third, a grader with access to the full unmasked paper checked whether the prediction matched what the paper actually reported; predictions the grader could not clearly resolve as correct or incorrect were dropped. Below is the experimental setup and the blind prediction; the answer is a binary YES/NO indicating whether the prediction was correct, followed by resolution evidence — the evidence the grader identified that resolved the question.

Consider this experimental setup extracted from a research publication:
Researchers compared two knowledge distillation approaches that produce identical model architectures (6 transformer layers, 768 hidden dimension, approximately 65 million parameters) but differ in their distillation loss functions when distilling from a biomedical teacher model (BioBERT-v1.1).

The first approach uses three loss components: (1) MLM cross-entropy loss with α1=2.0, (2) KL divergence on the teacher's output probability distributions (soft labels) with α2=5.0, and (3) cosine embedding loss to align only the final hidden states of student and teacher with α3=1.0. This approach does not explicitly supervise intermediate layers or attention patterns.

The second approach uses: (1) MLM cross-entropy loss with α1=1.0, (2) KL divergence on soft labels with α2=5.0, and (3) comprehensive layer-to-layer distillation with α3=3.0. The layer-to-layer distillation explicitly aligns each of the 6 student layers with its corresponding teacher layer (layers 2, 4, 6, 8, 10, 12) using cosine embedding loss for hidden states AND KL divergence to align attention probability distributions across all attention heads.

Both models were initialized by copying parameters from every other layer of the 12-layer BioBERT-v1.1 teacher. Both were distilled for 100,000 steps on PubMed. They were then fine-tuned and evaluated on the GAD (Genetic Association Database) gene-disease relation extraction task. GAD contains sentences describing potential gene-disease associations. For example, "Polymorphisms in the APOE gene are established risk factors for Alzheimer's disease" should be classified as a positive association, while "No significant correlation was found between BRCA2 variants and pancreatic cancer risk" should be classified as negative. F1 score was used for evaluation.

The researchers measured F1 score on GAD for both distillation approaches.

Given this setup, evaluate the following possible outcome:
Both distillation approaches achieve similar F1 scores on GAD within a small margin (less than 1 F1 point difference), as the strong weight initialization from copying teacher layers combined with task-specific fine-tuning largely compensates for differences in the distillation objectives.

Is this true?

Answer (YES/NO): YES